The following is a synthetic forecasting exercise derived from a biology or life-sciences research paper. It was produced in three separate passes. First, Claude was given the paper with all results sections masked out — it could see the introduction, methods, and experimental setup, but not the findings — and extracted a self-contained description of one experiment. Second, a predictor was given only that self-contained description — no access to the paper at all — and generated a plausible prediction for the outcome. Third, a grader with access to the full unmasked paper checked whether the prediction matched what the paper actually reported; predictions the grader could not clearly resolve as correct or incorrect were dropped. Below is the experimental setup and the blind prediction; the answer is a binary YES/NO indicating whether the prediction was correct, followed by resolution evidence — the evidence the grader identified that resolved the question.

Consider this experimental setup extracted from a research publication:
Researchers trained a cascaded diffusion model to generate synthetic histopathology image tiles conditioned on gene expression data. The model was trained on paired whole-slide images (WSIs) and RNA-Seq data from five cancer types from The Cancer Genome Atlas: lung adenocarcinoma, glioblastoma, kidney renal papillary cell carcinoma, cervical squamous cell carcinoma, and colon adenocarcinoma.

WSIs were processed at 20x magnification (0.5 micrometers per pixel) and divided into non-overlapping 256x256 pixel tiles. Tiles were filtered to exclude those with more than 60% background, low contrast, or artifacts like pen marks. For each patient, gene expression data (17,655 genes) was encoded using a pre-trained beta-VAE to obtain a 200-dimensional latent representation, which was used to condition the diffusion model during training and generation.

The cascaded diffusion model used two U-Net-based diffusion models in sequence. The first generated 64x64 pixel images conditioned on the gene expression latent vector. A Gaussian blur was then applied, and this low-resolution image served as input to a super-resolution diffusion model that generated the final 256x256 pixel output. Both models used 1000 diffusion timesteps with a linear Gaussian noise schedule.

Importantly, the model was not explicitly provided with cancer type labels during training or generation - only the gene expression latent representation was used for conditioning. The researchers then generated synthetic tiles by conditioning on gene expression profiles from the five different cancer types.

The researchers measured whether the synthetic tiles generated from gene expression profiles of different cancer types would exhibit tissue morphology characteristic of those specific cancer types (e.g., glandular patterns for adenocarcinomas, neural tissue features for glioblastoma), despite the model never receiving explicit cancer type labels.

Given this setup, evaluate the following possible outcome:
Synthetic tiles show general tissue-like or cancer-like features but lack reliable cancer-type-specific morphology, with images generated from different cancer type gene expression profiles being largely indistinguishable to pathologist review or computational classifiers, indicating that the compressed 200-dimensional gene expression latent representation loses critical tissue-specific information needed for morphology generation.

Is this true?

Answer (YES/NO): NO